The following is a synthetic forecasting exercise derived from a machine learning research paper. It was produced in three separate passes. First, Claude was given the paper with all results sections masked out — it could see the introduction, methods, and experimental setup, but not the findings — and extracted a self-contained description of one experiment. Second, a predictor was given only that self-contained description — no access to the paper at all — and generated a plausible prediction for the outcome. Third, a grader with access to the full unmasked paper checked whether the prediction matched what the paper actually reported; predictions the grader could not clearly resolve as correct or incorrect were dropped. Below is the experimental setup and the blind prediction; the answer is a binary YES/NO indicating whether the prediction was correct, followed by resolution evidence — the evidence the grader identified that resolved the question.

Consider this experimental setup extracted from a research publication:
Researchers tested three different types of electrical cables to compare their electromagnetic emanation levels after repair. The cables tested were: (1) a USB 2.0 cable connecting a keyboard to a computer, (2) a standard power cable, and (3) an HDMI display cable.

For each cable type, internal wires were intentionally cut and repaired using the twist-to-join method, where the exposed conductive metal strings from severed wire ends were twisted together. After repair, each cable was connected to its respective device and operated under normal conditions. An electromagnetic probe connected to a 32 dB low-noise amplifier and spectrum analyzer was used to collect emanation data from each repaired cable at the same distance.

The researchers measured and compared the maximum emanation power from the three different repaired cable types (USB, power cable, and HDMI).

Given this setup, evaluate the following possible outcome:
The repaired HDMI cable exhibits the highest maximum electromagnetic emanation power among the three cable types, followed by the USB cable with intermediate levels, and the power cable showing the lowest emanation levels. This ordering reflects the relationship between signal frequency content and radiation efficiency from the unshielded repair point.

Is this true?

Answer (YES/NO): YES